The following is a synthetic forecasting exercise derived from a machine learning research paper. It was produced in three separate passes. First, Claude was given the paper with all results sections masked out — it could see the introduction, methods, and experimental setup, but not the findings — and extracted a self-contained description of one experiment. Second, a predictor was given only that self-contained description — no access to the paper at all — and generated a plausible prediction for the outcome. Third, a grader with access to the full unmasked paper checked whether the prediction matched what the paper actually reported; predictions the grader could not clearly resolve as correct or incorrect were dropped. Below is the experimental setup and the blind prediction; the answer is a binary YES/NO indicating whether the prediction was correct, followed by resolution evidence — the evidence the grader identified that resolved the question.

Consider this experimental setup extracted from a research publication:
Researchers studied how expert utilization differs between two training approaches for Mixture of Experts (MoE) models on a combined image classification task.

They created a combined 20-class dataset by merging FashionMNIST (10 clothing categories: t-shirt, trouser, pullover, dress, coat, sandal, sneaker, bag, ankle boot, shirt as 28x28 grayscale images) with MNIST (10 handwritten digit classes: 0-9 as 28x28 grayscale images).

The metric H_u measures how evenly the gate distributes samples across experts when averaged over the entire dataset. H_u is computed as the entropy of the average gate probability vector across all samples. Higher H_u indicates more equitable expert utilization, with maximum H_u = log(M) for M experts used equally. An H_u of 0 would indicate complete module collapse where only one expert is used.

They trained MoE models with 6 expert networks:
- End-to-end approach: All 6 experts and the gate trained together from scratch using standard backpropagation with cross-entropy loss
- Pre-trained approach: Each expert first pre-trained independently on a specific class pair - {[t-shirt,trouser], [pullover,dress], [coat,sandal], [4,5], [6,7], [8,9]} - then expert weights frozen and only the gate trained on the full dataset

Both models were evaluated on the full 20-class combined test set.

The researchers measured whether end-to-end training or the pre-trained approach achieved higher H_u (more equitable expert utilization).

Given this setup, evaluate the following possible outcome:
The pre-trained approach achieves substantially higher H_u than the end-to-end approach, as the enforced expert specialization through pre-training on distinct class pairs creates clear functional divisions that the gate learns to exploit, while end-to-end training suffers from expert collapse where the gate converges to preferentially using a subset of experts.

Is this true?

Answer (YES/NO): YES